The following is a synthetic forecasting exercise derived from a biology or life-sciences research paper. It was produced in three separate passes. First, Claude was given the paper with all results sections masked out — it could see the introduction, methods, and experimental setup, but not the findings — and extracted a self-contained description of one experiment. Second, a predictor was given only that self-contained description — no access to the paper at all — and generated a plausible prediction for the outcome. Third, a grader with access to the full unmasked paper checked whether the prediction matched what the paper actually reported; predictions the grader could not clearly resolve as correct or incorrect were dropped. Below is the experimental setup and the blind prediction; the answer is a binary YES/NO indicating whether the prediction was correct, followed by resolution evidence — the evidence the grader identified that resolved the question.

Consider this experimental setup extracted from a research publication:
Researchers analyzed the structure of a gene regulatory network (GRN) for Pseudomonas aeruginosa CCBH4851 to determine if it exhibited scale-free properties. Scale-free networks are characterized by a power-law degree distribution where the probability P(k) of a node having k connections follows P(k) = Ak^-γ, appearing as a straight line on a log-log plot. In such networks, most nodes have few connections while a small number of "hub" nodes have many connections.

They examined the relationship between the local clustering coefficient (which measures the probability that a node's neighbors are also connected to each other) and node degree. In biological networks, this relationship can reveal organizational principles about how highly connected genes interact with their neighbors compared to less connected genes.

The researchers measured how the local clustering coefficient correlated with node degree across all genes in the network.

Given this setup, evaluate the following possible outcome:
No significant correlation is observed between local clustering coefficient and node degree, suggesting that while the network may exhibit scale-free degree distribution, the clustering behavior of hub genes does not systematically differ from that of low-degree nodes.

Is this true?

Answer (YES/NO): NO